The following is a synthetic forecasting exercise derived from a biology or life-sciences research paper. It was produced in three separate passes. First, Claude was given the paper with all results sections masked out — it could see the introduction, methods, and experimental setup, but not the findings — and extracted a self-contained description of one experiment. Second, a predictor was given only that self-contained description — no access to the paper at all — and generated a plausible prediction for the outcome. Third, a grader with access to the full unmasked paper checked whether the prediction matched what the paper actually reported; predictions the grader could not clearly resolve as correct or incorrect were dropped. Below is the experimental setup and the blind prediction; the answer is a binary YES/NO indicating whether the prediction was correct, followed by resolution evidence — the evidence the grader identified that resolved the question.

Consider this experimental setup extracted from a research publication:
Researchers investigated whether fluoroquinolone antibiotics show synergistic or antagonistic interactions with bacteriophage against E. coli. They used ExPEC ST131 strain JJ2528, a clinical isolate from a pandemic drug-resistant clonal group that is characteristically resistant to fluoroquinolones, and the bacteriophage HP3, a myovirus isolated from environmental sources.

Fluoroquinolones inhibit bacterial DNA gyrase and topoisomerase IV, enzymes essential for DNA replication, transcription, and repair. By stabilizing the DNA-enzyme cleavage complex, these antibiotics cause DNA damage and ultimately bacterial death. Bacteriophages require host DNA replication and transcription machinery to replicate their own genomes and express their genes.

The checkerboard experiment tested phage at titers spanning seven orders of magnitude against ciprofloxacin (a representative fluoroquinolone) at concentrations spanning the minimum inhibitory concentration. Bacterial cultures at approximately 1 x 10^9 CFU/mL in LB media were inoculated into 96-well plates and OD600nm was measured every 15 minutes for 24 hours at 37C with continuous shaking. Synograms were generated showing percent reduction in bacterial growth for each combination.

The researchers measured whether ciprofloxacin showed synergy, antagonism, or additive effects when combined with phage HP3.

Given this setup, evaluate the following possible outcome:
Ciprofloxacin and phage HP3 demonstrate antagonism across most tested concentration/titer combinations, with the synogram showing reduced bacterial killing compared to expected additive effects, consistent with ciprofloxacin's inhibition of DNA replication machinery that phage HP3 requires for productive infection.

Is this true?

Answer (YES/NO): NO